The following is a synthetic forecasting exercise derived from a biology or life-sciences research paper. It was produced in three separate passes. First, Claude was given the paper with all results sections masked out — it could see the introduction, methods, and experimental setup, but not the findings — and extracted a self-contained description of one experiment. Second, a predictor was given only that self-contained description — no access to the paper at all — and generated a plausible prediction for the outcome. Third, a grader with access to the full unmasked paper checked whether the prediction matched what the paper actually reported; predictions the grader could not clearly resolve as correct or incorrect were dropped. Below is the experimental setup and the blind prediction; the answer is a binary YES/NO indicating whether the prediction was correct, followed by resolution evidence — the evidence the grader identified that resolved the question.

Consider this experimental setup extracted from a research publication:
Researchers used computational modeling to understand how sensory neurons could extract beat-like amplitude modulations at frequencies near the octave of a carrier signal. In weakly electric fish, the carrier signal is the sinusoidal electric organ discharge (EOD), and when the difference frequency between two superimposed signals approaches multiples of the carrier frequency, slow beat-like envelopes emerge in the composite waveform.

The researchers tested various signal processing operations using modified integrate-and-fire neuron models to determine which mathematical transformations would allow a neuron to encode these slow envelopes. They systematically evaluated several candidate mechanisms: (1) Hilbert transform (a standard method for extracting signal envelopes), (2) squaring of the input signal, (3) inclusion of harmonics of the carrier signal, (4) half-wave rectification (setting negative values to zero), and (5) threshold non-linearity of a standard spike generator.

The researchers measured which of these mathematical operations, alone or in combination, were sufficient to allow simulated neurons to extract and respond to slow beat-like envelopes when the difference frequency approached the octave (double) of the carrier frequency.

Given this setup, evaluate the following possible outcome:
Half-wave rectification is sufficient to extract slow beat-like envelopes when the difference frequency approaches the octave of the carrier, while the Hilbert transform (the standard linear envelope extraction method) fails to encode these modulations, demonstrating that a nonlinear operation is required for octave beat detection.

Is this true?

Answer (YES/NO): NO